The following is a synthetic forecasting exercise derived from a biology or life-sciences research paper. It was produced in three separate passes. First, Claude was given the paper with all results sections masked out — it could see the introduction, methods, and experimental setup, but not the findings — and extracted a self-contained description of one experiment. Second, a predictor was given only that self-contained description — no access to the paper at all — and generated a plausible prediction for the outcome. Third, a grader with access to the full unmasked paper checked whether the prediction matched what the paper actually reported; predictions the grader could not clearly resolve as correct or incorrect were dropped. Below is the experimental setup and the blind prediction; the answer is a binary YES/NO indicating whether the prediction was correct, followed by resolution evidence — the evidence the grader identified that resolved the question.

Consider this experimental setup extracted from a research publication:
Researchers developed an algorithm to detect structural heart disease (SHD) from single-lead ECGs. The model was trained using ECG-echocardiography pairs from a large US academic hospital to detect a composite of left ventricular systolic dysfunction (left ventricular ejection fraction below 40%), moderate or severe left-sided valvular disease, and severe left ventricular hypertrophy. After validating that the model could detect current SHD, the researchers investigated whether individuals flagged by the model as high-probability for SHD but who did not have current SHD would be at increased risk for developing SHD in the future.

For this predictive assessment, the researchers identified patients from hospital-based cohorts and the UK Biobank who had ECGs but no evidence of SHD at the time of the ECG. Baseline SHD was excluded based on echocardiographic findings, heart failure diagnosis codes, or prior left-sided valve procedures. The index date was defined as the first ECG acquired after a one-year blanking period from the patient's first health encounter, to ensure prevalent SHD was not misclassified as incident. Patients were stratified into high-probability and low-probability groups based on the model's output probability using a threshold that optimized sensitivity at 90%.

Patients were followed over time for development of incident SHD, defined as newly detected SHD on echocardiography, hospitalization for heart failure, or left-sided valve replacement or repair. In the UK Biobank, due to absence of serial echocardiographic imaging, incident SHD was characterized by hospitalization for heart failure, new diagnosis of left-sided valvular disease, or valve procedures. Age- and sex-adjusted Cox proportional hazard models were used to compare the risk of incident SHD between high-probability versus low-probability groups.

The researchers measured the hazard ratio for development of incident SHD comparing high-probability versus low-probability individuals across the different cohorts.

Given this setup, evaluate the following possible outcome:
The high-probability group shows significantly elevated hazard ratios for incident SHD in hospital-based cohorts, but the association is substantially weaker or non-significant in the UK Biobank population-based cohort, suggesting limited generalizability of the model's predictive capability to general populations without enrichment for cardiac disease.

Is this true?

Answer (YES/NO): NO